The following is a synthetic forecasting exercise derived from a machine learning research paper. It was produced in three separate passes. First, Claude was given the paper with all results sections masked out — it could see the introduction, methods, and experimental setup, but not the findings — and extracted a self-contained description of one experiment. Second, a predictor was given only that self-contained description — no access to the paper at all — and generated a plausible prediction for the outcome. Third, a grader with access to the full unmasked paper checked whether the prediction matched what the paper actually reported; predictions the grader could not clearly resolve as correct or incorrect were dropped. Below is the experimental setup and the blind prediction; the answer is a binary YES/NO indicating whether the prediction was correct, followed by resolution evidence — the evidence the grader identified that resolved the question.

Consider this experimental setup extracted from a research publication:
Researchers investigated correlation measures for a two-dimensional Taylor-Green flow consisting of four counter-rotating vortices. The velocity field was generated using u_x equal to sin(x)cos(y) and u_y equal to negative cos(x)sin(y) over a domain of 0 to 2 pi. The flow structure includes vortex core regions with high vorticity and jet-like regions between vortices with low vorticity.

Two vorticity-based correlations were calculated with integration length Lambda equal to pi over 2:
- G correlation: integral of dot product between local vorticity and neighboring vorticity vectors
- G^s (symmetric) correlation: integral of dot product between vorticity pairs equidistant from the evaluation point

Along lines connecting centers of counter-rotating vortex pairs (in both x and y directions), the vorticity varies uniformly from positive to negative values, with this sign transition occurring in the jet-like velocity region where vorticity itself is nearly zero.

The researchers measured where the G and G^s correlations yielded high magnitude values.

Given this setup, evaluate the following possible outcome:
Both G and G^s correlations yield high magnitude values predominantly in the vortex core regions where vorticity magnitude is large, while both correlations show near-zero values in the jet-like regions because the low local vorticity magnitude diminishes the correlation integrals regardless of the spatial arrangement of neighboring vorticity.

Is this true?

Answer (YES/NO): NO